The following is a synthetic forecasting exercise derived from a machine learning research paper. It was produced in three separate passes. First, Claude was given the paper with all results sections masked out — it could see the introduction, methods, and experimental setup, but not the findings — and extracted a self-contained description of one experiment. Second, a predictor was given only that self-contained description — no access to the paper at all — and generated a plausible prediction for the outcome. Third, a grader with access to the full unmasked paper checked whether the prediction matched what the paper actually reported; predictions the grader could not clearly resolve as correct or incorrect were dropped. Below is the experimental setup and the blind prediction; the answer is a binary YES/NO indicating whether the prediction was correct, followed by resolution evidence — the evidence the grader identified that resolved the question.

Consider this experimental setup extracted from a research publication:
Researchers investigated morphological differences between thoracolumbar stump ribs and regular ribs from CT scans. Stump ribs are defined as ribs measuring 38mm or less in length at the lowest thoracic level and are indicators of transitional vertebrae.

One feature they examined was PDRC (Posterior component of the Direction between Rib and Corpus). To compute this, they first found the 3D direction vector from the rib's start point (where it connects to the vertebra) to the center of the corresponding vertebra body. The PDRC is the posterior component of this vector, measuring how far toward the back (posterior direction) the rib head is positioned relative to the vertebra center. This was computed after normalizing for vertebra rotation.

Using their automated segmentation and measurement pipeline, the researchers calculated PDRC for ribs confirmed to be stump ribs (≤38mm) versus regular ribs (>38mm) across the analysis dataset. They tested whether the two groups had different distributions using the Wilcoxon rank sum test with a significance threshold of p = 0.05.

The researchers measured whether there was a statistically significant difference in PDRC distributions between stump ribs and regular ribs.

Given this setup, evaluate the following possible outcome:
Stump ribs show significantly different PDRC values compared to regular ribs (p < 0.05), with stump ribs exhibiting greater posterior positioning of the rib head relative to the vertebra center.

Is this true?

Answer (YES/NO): YES